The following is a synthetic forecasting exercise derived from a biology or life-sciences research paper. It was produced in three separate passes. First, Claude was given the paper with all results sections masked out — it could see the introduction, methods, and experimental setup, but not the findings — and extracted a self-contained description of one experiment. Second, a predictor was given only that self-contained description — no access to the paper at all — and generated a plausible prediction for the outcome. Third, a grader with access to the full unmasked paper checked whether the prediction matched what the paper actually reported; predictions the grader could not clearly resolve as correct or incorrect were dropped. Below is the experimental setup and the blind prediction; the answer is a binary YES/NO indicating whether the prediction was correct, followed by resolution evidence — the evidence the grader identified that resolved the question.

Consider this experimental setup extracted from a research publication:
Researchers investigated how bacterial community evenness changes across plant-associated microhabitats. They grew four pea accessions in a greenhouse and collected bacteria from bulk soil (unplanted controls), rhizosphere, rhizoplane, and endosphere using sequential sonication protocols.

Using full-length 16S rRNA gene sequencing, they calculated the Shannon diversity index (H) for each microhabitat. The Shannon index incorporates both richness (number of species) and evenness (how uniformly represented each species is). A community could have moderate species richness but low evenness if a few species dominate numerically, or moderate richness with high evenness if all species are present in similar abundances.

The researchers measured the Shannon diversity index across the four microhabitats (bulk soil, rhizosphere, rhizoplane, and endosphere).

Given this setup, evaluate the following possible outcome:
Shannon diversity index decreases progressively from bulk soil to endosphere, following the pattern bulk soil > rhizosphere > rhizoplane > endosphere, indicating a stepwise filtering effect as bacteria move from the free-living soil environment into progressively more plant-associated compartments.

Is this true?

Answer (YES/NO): YES